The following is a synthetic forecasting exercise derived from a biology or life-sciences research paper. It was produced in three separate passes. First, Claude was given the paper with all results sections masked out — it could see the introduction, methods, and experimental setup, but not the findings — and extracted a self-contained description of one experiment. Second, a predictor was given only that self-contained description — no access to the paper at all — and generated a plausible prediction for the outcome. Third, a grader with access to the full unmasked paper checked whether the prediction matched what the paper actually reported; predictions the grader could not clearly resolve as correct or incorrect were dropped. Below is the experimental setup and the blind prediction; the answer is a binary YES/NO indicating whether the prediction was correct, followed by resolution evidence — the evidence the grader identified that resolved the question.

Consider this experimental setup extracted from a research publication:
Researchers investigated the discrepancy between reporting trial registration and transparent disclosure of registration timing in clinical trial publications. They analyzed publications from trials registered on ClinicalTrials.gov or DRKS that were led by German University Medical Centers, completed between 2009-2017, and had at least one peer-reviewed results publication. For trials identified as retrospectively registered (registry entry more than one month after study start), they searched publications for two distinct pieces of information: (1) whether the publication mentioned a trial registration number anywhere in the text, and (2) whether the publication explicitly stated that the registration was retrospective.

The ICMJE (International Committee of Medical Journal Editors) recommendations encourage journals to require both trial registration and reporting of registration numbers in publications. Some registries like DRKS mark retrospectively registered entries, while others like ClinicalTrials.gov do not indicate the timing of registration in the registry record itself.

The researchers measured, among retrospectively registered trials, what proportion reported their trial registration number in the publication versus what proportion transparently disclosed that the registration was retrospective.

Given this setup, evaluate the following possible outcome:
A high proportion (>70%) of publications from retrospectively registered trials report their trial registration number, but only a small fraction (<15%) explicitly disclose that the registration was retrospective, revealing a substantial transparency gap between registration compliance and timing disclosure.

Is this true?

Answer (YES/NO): YES